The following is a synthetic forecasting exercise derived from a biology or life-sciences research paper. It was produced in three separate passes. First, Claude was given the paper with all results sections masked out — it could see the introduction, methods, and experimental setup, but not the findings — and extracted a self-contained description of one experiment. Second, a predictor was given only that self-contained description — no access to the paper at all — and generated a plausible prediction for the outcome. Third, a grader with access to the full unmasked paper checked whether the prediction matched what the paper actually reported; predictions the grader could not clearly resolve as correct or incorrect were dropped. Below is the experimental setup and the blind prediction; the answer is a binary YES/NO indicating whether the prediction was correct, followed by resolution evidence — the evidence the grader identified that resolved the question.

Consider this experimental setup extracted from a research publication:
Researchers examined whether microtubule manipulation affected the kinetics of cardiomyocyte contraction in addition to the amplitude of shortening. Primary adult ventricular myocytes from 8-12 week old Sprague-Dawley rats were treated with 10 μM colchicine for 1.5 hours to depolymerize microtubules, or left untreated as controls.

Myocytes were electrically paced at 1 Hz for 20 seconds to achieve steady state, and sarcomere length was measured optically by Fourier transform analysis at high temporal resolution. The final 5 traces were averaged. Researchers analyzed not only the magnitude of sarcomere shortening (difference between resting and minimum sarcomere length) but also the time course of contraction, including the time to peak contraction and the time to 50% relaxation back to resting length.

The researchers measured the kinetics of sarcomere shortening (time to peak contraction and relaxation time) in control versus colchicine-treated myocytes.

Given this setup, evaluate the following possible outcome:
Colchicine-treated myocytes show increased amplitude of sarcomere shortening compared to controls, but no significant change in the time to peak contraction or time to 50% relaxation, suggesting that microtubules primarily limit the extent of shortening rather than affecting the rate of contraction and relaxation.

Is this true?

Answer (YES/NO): NO